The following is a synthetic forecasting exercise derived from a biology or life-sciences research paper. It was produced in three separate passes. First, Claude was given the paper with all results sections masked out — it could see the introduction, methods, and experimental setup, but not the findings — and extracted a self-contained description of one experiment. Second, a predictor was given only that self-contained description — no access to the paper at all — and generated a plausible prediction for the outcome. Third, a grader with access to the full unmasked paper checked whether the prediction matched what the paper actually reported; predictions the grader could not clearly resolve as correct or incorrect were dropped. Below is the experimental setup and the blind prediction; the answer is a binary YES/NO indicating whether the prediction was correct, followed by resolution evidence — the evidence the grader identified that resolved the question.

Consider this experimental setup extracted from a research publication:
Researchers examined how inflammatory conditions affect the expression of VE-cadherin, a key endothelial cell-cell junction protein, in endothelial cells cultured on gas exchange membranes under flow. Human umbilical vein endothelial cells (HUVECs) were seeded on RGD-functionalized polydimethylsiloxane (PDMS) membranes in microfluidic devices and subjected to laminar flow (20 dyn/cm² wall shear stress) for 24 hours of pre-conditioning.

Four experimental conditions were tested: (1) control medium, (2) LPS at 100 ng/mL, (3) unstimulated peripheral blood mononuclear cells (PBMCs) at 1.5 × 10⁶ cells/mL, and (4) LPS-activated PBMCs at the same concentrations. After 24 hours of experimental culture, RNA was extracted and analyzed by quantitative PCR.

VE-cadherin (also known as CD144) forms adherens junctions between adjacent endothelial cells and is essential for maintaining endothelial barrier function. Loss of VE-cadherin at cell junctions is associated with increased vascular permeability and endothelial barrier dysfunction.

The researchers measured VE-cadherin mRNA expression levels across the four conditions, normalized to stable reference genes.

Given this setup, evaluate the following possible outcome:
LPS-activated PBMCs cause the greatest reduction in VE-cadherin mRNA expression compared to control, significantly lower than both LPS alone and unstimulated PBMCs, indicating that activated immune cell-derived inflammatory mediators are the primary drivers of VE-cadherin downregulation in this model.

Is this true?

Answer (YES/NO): NO